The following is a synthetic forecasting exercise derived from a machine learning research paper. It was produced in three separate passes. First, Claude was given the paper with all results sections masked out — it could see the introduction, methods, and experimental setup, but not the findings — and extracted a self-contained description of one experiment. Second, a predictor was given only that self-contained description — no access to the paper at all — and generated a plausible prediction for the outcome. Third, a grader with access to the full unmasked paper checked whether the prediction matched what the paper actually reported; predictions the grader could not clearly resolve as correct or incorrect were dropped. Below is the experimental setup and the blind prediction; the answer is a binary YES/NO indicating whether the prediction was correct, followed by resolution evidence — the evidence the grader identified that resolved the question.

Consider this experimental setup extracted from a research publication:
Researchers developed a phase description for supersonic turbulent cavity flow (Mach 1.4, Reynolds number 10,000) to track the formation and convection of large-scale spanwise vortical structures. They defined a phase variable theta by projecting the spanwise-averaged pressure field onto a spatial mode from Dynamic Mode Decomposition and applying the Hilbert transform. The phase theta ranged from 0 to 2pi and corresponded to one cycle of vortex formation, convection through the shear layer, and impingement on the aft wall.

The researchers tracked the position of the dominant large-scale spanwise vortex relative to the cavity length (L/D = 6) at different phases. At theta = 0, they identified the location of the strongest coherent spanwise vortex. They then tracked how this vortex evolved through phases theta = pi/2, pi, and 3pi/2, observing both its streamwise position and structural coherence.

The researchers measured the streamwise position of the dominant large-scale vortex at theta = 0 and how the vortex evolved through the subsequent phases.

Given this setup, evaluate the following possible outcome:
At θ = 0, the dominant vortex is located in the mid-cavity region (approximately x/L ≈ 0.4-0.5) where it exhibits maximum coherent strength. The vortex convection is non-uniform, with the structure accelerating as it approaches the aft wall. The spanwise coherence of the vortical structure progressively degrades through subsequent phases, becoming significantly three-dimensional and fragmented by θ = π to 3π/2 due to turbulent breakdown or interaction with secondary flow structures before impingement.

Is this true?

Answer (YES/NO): NO